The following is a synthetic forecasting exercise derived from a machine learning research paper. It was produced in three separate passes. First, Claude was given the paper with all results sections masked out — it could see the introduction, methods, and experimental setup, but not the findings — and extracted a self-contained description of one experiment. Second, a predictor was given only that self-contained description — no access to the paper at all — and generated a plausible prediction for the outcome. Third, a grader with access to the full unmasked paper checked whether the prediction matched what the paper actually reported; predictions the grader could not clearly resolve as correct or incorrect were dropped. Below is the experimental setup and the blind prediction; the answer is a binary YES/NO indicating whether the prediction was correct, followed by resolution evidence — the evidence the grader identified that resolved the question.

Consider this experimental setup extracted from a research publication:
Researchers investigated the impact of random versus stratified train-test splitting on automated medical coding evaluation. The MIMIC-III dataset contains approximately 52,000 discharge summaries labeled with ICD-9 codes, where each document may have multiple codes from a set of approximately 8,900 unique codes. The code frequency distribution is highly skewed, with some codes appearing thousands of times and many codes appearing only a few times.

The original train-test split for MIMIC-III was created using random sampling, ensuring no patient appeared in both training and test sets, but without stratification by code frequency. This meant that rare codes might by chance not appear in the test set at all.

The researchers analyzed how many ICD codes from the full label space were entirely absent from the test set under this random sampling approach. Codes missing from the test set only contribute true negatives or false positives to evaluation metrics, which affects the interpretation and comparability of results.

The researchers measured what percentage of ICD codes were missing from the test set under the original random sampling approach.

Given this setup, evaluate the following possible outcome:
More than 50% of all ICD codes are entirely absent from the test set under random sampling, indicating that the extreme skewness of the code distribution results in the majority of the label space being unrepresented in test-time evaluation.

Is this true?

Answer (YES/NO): YES